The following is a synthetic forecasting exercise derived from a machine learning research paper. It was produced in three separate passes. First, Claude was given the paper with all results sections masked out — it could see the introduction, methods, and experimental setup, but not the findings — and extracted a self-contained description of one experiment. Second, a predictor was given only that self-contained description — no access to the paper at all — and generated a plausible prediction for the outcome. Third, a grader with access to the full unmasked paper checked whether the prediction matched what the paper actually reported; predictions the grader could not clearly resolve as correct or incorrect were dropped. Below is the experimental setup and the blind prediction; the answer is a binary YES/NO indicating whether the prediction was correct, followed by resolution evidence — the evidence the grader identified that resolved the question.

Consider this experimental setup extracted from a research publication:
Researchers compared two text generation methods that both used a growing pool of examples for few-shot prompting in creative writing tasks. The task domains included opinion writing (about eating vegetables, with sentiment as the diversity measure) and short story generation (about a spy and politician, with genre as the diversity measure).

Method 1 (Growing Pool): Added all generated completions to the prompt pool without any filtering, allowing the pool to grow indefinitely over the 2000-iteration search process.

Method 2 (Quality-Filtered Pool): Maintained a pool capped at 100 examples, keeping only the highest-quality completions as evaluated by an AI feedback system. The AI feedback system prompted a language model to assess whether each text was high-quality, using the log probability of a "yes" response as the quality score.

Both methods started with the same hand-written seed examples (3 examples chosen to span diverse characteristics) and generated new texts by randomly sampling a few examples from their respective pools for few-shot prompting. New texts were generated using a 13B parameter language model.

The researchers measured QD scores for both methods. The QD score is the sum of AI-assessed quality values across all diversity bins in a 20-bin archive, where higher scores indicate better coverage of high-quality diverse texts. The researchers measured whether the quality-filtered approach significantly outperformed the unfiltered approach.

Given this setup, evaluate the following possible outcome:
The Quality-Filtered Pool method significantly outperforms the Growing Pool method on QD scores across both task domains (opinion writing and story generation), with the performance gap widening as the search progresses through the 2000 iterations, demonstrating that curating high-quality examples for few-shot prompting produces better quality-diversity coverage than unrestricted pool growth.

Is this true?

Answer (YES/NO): NO